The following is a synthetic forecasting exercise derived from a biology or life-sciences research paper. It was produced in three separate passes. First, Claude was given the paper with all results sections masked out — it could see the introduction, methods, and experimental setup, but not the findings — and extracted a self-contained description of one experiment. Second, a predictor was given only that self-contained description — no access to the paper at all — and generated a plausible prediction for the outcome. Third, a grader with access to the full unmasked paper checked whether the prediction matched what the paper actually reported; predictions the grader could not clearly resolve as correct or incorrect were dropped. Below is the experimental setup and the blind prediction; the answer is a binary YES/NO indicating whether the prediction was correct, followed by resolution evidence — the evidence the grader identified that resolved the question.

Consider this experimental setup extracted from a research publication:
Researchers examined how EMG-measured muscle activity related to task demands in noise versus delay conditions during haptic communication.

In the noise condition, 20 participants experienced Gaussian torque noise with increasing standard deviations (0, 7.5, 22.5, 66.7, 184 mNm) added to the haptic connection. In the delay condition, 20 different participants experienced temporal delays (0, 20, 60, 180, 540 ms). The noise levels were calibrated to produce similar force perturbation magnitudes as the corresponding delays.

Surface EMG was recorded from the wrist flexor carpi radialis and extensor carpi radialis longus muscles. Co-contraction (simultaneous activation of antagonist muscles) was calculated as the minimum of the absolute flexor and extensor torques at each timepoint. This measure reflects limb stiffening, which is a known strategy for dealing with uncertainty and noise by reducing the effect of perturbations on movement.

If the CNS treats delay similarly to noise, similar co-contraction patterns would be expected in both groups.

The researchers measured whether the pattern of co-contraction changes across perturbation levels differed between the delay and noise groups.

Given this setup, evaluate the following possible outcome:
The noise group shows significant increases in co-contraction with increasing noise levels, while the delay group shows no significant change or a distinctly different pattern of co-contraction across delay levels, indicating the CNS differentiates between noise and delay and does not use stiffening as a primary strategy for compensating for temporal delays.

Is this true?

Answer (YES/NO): YES